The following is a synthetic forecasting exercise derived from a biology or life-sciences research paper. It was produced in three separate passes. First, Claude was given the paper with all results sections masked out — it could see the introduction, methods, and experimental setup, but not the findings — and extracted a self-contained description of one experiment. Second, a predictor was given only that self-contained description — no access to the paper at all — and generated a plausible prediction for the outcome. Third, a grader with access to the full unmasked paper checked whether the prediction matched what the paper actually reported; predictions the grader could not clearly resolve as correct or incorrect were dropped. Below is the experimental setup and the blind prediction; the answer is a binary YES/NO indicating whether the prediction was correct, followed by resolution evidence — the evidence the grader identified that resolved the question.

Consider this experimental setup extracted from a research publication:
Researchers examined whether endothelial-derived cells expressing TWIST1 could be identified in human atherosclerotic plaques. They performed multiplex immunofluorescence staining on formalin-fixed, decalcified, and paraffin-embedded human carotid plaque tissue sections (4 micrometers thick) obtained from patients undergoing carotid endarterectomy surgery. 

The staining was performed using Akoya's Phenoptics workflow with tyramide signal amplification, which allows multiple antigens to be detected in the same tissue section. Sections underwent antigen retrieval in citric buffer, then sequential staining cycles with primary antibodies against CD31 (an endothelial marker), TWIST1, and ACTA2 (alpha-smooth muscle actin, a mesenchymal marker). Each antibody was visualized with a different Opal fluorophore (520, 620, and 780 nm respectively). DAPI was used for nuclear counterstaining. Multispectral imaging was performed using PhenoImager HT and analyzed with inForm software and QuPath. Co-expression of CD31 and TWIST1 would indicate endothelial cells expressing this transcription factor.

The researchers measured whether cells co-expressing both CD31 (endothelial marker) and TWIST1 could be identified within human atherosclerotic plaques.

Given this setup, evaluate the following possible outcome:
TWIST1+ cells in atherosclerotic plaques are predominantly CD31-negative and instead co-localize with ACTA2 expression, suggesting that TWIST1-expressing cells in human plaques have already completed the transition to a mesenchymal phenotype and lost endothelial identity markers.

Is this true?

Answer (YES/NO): NO